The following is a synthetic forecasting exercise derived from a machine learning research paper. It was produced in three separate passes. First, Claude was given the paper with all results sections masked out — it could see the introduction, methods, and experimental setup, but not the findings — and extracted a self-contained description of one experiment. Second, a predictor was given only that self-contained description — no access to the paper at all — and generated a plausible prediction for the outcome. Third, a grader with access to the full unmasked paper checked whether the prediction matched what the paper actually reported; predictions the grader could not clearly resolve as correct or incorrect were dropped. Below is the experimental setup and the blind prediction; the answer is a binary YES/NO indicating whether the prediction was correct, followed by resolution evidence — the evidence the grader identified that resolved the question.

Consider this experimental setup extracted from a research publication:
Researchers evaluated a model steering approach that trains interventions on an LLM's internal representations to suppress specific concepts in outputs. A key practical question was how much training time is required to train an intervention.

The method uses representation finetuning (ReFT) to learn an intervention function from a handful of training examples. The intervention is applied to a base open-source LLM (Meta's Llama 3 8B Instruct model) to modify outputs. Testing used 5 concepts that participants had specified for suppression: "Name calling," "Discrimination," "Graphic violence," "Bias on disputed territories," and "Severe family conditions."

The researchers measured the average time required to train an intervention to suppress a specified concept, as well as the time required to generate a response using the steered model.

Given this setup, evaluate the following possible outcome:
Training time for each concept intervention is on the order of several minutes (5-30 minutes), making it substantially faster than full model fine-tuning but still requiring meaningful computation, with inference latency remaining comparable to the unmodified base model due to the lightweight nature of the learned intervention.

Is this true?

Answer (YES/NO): NO